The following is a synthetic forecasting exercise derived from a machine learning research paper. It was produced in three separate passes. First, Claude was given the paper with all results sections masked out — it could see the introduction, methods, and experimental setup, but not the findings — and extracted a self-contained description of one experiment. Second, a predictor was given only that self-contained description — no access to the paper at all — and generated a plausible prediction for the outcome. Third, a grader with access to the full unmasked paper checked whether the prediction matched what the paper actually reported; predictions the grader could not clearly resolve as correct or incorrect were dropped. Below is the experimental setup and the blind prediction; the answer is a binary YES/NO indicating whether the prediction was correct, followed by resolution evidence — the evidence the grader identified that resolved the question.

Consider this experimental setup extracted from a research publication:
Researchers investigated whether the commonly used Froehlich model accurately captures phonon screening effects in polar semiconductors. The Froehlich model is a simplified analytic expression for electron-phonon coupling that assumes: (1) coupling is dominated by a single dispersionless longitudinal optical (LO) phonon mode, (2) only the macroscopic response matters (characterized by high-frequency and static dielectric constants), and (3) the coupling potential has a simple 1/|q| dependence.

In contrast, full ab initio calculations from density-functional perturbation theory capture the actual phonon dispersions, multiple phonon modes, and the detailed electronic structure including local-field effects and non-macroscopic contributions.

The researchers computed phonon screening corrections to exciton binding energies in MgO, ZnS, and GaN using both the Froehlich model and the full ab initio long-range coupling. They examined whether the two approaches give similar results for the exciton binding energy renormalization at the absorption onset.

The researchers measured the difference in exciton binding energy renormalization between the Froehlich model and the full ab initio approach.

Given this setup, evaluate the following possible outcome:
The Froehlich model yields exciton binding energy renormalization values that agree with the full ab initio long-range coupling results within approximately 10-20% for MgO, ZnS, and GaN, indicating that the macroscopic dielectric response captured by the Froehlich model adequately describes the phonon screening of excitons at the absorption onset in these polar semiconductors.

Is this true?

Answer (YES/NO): YES